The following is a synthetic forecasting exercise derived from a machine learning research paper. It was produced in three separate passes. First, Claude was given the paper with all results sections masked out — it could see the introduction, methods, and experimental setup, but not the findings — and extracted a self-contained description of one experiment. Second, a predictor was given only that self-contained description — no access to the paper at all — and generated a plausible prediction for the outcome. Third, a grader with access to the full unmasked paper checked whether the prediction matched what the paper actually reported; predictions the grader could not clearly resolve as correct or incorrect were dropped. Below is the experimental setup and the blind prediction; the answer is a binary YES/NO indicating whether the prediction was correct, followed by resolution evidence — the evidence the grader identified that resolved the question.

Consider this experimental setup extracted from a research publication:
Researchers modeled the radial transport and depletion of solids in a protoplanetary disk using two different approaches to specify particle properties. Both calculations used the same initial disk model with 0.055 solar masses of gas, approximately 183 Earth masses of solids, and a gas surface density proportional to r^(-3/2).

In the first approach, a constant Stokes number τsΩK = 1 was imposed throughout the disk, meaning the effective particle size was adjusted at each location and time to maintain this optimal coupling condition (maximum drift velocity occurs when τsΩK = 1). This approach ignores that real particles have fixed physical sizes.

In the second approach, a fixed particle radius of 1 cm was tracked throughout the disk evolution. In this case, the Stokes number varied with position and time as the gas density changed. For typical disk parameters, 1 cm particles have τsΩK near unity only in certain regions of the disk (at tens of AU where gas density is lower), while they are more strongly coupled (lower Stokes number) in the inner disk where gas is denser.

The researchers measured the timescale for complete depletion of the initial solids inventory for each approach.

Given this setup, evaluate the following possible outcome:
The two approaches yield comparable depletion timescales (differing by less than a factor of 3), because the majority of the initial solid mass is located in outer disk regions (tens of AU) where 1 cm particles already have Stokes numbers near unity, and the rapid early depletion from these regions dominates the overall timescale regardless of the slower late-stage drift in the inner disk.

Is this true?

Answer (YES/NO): NO